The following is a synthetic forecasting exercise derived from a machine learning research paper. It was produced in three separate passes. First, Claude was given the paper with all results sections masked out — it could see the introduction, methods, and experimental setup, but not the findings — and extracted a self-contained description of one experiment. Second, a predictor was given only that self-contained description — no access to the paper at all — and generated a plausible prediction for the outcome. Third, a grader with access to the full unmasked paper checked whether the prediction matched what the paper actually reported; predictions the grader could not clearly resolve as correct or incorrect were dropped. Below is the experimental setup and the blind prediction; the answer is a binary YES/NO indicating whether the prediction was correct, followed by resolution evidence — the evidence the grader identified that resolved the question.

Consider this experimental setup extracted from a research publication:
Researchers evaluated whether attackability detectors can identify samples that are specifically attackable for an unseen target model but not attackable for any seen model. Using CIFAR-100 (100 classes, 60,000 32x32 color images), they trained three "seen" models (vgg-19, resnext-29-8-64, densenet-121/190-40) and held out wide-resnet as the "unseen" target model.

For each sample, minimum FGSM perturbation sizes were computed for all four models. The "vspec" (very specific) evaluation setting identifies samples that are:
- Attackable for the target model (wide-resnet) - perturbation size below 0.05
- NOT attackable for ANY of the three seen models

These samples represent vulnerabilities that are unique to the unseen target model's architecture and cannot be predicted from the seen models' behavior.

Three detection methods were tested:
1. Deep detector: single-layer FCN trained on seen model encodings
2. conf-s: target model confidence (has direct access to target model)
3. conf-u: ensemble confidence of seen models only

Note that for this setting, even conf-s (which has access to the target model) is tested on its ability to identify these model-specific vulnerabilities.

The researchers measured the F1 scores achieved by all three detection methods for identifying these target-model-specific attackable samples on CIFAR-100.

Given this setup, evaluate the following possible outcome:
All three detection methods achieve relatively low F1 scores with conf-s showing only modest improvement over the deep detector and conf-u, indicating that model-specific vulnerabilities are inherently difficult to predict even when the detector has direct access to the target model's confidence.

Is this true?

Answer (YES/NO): NO